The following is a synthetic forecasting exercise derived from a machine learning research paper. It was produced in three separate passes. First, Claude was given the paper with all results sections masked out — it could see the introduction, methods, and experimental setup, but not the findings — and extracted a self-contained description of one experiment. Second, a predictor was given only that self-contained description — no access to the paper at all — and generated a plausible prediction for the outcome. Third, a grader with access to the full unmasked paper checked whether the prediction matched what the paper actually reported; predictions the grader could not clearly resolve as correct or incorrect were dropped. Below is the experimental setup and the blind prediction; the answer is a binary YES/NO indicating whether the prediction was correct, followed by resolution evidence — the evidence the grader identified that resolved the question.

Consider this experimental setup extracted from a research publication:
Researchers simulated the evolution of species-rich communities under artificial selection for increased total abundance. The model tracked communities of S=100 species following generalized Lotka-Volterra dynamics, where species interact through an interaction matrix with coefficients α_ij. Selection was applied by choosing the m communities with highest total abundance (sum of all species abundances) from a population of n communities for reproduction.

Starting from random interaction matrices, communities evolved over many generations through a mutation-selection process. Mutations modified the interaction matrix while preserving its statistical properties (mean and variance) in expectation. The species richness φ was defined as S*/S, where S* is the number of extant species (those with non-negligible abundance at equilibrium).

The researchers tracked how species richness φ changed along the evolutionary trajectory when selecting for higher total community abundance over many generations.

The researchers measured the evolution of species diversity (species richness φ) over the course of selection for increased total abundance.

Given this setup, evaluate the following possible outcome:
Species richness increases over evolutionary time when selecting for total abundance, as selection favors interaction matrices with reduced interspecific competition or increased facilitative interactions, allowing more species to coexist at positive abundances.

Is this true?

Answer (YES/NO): NO